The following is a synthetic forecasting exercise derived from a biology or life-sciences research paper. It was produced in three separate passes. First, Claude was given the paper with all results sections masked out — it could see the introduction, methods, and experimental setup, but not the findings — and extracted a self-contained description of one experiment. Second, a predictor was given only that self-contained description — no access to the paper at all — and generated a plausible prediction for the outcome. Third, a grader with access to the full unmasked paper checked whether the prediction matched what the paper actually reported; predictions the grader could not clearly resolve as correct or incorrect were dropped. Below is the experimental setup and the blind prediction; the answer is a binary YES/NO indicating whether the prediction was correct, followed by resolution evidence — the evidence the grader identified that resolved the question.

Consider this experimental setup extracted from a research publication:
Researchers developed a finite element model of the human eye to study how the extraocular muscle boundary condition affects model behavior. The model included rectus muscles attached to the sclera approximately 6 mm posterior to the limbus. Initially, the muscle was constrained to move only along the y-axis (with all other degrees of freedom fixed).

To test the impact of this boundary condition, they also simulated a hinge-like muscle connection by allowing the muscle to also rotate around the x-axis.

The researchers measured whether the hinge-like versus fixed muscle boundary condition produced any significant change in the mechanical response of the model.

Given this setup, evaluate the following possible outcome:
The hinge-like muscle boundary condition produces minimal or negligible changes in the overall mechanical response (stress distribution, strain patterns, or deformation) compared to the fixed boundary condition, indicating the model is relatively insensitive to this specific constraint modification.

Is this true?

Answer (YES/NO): YES